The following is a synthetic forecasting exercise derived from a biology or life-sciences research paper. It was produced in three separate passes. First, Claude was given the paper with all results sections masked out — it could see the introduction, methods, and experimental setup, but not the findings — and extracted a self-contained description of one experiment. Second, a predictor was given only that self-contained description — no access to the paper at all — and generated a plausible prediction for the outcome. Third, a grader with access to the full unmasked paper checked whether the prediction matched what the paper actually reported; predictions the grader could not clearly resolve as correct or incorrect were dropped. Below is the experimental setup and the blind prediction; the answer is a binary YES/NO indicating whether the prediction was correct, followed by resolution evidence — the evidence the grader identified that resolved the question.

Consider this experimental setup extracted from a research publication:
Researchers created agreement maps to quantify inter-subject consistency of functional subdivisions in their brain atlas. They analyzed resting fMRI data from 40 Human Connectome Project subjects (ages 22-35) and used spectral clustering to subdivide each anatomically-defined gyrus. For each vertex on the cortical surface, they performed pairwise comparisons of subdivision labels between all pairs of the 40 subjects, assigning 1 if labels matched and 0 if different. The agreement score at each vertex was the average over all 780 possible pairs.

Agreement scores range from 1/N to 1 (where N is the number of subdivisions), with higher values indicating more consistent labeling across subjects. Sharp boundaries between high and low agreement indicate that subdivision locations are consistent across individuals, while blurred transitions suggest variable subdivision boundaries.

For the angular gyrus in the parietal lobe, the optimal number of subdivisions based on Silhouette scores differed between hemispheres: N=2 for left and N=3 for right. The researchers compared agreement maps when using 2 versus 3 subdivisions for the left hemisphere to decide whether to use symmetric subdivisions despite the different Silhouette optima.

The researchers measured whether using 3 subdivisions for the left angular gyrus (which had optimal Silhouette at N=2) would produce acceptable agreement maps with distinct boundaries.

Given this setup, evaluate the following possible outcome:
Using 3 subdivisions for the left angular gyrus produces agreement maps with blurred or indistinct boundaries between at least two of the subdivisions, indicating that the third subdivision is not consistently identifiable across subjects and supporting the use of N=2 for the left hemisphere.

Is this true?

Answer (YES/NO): NO